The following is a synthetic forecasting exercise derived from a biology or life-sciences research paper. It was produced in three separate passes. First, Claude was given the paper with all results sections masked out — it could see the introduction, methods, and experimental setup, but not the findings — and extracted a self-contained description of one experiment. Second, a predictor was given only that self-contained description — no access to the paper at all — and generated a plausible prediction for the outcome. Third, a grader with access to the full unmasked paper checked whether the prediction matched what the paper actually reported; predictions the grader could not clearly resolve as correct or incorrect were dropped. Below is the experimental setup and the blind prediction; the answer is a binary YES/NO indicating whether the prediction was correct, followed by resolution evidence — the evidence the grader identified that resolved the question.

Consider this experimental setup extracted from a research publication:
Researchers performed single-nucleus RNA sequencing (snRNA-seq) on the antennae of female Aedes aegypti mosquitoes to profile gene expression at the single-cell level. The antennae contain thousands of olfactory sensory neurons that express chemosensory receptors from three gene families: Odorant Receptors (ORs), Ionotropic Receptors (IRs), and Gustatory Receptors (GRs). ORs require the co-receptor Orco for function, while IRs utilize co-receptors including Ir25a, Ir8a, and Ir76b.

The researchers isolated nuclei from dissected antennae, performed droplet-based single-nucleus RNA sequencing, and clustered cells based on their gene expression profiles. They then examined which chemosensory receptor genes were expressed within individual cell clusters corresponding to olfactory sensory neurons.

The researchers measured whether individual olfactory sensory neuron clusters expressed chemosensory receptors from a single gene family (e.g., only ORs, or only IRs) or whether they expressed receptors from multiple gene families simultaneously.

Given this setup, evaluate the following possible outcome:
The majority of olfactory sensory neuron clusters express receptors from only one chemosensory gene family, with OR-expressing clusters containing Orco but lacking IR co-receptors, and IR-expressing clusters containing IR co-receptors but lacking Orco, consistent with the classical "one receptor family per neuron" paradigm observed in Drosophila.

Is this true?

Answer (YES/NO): NO